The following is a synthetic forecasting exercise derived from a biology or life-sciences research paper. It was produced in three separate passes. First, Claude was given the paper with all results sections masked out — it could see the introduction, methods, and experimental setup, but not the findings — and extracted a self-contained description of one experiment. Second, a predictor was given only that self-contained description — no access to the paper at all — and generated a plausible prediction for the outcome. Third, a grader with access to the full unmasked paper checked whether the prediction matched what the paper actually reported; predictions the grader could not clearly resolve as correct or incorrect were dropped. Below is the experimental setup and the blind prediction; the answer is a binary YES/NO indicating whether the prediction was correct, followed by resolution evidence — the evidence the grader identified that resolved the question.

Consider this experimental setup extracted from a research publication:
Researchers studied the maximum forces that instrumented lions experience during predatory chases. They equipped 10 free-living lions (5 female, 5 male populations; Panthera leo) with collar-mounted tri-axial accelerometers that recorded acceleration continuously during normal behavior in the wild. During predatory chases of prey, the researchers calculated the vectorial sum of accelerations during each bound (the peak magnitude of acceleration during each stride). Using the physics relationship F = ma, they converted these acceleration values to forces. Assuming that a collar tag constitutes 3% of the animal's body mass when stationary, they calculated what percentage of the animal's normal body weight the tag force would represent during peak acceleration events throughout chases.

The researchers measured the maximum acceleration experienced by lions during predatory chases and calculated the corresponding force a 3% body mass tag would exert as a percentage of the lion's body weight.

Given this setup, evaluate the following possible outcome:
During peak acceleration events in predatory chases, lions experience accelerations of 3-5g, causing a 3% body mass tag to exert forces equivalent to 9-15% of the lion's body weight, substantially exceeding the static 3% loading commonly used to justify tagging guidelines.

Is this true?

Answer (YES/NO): NO